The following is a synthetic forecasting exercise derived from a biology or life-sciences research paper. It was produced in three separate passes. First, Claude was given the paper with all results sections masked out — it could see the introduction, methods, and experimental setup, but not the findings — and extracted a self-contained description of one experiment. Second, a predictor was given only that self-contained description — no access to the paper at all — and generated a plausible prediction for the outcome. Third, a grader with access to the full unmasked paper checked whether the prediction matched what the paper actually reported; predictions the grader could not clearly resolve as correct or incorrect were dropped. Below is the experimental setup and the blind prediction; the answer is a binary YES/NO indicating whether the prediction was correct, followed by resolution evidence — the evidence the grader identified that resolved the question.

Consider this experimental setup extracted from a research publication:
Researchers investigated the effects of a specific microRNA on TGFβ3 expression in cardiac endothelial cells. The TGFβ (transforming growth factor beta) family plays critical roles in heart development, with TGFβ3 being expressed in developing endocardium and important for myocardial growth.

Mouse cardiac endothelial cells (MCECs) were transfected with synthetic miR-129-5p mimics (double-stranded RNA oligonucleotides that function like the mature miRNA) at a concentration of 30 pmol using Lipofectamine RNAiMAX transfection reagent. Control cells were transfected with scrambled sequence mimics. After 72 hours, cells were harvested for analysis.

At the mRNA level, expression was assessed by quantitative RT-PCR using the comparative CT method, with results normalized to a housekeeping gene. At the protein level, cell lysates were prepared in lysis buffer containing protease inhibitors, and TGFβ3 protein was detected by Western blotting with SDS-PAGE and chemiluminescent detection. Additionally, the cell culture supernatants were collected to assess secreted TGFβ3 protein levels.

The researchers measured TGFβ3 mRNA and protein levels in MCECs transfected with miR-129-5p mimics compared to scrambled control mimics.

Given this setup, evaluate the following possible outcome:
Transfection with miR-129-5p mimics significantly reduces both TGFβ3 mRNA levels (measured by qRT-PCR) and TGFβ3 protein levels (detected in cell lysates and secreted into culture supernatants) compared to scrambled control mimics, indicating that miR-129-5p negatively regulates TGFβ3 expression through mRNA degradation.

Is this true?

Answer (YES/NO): NO